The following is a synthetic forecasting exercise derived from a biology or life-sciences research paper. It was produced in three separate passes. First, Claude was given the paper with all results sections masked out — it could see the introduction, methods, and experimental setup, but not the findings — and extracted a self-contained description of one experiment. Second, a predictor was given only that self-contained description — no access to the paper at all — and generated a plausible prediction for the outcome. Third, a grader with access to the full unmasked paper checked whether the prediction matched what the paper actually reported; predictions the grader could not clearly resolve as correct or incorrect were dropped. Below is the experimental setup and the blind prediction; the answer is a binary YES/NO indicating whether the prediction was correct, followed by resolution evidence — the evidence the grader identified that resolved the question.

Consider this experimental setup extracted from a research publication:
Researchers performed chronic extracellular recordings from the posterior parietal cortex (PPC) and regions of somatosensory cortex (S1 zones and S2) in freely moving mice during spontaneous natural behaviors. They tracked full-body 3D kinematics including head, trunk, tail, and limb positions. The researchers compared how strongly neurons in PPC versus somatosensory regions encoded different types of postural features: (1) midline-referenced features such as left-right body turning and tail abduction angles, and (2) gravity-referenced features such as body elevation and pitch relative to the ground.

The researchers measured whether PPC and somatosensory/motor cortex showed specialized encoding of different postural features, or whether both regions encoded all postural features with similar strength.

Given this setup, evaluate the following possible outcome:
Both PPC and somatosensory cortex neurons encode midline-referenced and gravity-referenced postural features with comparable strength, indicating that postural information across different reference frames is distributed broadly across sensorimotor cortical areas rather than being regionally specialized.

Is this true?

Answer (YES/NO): NO